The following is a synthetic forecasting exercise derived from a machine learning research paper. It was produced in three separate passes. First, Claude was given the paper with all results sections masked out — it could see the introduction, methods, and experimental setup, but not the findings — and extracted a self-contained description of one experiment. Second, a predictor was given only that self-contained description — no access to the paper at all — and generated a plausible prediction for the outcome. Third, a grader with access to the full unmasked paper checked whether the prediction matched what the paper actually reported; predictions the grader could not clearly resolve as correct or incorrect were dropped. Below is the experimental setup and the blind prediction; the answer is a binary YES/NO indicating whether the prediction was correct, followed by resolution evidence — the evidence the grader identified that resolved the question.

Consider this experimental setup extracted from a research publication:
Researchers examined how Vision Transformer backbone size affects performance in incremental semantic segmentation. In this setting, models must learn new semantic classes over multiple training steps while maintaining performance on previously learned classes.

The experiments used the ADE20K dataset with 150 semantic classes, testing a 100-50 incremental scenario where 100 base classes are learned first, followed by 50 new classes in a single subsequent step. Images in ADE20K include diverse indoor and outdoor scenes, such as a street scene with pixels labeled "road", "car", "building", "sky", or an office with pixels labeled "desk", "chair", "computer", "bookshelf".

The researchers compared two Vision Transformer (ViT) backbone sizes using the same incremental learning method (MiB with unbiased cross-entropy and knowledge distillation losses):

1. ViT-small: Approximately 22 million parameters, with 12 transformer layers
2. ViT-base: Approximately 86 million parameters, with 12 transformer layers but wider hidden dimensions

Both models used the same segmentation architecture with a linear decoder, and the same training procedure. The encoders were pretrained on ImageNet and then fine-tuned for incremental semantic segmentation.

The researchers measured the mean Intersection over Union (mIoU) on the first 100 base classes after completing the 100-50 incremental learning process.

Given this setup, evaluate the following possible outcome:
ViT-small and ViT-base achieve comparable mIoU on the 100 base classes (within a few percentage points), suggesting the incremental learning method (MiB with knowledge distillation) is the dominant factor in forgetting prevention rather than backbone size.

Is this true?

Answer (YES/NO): NO